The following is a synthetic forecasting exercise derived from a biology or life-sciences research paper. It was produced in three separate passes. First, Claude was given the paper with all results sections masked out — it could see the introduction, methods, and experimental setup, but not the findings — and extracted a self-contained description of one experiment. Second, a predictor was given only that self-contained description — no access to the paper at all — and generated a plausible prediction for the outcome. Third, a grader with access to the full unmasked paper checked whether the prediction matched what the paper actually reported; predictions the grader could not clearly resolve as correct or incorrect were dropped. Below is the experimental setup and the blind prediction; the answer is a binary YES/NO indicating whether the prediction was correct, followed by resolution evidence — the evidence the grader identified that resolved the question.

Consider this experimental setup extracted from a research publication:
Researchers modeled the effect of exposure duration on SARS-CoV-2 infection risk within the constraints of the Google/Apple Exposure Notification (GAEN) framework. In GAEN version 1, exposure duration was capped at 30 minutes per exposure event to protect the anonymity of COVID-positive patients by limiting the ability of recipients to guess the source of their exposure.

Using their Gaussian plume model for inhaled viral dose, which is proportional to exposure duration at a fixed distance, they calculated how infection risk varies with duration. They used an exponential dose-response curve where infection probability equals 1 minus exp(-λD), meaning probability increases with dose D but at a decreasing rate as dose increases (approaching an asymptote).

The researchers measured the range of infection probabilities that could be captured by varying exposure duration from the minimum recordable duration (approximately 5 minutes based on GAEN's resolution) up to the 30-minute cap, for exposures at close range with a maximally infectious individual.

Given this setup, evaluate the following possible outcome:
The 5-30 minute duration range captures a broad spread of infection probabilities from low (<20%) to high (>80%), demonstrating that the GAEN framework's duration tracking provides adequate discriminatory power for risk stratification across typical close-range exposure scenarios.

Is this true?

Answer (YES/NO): NO